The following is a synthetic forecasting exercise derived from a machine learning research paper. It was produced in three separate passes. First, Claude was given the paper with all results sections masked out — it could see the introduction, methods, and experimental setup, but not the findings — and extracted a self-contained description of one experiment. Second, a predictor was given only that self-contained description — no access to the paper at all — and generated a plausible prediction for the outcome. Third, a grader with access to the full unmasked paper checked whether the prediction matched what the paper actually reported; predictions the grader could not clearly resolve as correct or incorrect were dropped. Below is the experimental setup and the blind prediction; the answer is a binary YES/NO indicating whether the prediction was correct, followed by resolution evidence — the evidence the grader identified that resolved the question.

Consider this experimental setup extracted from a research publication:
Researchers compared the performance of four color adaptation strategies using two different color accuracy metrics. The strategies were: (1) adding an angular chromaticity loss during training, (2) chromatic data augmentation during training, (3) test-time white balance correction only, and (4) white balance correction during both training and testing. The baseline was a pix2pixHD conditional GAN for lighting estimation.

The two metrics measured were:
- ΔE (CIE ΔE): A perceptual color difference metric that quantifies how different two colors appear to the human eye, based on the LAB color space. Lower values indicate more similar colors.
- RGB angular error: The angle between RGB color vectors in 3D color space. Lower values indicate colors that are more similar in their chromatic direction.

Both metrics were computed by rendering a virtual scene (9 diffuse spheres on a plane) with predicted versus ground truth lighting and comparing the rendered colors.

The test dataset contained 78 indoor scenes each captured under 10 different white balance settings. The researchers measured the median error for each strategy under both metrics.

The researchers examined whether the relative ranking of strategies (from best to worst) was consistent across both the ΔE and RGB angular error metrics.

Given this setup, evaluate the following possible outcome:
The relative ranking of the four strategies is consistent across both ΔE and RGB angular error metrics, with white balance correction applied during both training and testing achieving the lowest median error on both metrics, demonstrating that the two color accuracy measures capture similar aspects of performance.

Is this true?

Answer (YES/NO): NO